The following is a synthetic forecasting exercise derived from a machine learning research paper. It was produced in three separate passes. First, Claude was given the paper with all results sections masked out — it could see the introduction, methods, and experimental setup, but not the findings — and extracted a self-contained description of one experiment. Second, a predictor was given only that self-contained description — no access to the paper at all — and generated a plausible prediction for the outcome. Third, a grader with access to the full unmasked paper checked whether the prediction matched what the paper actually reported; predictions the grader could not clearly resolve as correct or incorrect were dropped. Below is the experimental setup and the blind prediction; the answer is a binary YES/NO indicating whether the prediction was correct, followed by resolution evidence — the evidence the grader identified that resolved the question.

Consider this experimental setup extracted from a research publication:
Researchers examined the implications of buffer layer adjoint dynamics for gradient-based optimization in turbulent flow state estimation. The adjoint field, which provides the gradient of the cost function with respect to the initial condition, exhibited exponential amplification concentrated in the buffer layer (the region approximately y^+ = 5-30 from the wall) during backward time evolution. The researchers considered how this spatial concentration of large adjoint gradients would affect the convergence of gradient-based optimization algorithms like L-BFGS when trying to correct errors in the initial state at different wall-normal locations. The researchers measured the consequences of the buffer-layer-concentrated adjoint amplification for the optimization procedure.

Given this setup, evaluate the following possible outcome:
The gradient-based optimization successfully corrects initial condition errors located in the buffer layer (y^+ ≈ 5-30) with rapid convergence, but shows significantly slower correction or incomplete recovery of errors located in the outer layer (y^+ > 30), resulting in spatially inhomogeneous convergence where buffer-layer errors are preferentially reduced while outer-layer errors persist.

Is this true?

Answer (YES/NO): NO